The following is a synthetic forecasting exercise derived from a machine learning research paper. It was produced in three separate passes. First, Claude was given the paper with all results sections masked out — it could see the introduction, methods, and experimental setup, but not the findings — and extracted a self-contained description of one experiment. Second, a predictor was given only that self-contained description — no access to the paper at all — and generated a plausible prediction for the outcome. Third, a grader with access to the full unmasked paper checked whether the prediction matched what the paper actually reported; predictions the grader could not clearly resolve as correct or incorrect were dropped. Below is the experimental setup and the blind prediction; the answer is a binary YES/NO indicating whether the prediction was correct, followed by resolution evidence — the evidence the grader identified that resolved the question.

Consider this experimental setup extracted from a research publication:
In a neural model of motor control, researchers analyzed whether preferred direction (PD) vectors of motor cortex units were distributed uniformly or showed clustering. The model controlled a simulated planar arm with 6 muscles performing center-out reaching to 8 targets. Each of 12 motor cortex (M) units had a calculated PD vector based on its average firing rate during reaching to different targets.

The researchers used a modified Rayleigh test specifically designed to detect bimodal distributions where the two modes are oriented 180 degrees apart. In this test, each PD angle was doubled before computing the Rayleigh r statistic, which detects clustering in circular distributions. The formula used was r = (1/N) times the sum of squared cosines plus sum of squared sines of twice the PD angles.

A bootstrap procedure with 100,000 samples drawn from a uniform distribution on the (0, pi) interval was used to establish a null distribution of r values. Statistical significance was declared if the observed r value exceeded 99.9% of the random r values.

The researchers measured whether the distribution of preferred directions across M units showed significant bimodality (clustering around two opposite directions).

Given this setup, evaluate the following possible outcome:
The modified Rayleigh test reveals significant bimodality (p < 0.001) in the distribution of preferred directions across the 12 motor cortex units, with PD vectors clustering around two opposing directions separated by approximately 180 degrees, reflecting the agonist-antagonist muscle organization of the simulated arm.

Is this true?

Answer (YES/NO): YES